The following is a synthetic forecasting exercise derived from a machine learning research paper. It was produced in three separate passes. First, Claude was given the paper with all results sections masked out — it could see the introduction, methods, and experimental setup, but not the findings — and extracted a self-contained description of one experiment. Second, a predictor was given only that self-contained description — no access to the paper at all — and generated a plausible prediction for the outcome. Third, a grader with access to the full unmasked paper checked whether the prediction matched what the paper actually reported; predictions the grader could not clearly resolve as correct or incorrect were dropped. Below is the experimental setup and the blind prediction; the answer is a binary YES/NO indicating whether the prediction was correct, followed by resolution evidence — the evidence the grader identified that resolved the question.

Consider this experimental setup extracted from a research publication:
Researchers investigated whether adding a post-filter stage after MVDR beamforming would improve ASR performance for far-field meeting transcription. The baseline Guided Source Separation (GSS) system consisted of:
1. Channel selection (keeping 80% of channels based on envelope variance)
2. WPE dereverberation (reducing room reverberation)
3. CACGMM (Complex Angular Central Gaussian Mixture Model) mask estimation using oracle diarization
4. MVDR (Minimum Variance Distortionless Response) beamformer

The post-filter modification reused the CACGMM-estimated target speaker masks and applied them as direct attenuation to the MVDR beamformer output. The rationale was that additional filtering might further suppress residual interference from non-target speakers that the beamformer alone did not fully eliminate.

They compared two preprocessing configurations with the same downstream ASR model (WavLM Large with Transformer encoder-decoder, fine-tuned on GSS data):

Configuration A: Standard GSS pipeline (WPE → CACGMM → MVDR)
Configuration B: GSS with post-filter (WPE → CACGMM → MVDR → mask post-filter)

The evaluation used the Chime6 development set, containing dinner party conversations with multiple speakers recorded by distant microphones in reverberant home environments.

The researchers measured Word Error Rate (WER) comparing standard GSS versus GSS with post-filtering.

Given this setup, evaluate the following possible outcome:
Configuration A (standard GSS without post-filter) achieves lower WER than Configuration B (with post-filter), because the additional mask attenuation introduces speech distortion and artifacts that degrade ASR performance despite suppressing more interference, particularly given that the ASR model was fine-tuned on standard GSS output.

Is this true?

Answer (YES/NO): YES